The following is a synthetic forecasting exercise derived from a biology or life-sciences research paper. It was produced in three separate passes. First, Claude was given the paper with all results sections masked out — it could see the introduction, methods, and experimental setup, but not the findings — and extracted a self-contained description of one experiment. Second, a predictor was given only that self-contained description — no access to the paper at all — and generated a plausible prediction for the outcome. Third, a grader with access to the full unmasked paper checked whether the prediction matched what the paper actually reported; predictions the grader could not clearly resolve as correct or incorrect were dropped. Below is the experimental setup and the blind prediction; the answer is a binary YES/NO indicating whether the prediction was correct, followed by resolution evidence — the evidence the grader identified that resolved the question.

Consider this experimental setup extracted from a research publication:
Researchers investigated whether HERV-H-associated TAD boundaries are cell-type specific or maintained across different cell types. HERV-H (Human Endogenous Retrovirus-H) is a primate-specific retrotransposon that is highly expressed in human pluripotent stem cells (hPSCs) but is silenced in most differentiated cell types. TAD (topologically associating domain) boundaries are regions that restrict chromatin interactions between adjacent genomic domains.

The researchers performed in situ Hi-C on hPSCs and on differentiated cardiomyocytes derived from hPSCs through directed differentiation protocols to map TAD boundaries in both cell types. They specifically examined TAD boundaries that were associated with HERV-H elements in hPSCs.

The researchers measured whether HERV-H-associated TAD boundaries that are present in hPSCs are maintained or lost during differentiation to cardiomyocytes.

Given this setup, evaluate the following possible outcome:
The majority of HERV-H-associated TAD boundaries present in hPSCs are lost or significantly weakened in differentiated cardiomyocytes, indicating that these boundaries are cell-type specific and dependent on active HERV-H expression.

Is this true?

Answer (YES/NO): YES